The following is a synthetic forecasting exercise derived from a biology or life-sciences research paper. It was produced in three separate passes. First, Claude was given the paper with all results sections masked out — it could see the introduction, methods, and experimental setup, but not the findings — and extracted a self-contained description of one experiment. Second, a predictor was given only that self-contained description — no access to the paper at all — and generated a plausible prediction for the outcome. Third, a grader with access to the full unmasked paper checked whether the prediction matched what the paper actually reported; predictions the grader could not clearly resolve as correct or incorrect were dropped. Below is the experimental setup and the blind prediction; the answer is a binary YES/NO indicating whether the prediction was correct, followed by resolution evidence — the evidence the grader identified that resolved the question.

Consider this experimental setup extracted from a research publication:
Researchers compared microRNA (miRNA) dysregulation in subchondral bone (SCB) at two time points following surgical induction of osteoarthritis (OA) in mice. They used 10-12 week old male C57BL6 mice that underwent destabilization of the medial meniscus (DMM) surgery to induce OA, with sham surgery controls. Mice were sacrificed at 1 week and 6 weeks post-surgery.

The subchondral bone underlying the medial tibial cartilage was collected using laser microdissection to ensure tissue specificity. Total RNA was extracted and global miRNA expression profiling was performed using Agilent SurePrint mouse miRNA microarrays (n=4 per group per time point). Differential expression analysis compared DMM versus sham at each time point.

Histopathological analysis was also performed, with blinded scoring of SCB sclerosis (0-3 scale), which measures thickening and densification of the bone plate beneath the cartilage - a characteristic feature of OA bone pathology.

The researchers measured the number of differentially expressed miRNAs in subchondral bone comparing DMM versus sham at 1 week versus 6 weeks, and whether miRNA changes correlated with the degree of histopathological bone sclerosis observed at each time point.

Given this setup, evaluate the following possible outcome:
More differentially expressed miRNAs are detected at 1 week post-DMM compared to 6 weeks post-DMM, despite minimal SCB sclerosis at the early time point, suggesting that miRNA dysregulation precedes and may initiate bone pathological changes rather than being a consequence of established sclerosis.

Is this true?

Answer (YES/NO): NO